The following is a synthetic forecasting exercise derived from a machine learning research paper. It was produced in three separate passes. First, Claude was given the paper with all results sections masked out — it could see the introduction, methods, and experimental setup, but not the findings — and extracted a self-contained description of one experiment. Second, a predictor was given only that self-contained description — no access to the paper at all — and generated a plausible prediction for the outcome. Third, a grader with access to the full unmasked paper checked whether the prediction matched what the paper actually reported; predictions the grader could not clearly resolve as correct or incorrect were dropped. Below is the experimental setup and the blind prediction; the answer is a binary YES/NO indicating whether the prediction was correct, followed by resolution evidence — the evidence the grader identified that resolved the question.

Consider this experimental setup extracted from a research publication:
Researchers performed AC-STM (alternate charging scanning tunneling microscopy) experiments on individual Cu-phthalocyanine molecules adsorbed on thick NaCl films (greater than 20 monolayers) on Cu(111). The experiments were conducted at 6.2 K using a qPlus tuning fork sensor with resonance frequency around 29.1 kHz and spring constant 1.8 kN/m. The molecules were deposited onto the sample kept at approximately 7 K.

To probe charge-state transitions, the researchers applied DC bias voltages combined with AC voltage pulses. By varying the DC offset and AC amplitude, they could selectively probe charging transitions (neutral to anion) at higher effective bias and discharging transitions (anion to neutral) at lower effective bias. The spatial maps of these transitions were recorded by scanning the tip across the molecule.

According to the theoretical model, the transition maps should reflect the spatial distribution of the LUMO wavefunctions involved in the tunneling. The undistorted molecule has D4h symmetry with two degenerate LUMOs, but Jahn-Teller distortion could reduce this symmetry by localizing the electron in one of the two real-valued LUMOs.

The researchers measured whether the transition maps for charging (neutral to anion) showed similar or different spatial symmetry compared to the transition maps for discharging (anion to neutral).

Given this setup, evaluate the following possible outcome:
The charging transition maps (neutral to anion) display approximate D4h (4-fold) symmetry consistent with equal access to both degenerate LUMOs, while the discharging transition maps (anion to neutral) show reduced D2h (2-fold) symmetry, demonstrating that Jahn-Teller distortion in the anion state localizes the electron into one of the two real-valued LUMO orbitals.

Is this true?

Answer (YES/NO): YES